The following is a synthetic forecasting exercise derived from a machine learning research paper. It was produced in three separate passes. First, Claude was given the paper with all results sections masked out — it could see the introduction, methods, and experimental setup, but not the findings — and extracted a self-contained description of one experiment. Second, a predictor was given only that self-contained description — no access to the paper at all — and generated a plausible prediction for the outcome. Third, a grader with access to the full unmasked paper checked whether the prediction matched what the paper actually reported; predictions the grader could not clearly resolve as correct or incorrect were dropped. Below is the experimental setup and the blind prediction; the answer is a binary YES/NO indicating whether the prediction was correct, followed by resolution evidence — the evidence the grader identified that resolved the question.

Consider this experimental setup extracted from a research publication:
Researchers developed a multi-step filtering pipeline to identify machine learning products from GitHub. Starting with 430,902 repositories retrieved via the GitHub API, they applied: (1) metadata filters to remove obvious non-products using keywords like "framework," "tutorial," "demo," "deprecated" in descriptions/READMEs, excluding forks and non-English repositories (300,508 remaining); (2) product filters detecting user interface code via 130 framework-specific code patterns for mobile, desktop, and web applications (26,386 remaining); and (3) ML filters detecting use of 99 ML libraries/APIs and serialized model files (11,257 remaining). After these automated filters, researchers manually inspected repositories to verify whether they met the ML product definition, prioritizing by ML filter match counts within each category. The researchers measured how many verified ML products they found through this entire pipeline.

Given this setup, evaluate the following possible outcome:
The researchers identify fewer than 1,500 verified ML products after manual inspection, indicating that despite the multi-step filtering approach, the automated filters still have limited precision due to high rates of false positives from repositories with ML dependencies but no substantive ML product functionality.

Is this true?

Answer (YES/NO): YES